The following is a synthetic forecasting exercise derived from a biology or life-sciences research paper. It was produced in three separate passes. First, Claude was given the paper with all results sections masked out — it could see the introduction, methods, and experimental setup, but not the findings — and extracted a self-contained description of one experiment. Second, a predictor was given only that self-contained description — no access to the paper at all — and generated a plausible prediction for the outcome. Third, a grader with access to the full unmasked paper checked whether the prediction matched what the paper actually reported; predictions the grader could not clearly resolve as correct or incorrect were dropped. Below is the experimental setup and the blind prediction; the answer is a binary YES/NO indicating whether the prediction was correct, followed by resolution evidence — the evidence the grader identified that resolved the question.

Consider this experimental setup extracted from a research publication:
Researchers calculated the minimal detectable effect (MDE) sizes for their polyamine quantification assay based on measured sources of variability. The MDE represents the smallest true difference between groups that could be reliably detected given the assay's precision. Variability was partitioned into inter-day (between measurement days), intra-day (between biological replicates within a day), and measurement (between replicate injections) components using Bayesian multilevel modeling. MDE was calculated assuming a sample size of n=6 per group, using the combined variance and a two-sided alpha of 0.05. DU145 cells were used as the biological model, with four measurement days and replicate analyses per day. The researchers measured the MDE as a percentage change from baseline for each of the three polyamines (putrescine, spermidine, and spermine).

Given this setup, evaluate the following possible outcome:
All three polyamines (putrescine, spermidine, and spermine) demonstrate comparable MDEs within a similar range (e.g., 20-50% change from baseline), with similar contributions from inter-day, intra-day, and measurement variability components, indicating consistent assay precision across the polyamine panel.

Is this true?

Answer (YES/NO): NO